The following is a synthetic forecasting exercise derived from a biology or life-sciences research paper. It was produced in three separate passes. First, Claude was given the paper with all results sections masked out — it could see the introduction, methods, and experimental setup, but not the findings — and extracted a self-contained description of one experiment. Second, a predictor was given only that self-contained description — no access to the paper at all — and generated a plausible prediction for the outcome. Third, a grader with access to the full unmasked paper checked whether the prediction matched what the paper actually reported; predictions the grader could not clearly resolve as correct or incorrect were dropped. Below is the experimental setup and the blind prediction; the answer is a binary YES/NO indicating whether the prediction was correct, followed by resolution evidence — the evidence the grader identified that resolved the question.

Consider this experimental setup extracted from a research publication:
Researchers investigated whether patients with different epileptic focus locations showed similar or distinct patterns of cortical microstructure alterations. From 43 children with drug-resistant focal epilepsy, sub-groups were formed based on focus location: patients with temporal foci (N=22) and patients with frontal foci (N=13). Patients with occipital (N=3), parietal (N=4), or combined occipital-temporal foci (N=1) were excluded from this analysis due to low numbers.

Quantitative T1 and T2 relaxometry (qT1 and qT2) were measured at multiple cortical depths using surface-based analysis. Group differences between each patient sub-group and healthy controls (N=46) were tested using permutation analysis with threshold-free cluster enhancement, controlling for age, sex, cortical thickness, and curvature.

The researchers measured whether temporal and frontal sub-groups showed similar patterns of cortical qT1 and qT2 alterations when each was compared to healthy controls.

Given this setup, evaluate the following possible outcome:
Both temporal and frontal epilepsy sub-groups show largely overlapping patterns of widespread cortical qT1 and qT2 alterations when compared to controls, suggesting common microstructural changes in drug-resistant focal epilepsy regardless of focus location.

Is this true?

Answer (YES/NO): NO